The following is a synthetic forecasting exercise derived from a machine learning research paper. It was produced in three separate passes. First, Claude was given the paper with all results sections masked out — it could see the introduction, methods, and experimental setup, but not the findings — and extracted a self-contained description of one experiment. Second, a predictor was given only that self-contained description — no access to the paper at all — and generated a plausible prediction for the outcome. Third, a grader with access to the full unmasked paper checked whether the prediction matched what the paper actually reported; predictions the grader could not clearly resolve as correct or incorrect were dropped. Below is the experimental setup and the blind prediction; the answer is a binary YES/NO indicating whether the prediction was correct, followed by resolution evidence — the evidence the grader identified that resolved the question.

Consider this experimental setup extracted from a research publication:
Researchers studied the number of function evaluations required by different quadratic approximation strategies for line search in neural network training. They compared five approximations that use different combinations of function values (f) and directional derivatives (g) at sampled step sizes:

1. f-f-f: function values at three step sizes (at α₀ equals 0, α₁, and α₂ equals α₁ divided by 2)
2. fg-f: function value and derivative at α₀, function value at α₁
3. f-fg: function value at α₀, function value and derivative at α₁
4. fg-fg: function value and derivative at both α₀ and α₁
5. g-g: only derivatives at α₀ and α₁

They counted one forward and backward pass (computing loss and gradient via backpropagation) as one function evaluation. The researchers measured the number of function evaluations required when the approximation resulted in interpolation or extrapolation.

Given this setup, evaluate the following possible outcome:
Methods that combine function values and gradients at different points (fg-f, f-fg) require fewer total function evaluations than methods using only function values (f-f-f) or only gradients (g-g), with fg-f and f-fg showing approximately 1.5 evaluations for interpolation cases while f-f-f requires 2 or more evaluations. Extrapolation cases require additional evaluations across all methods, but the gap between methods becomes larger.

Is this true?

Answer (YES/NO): NO